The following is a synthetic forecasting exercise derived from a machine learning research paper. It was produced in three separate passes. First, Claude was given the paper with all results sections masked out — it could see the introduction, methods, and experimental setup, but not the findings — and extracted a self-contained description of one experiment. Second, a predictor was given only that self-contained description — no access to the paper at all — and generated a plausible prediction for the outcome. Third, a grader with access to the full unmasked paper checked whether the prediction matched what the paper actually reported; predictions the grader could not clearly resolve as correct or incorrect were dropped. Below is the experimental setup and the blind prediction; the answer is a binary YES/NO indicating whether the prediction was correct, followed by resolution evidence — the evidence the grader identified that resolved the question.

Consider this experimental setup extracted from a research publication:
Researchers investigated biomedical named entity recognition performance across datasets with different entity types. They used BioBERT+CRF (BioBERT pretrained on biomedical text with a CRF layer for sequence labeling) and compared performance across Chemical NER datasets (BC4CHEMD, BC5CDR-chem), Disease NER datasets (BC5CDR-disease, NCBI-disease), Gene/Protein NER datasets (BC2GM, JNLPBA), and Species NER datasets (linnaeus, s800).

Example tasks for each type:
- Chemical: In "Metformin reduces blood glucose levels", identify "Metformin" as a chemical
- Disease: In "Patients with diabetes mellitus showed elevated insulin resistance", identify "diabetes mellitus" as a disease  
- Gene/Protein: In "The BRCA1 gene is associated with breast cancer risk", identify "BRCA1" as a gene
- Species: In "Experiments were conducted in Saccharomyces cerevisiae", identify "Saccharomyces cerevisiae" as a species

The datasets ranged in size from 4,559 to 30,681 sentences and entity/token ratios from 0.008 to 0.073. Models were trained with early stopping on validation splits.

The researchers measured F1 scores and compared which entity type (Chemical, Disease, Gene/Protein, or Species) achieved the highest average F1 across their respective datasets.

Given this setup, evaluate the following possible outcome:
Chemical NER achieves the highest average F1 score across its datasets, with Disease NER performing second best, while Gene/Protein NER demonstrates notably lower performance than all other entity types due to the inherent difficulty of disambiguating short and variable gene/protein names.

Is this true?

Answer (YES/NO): YES